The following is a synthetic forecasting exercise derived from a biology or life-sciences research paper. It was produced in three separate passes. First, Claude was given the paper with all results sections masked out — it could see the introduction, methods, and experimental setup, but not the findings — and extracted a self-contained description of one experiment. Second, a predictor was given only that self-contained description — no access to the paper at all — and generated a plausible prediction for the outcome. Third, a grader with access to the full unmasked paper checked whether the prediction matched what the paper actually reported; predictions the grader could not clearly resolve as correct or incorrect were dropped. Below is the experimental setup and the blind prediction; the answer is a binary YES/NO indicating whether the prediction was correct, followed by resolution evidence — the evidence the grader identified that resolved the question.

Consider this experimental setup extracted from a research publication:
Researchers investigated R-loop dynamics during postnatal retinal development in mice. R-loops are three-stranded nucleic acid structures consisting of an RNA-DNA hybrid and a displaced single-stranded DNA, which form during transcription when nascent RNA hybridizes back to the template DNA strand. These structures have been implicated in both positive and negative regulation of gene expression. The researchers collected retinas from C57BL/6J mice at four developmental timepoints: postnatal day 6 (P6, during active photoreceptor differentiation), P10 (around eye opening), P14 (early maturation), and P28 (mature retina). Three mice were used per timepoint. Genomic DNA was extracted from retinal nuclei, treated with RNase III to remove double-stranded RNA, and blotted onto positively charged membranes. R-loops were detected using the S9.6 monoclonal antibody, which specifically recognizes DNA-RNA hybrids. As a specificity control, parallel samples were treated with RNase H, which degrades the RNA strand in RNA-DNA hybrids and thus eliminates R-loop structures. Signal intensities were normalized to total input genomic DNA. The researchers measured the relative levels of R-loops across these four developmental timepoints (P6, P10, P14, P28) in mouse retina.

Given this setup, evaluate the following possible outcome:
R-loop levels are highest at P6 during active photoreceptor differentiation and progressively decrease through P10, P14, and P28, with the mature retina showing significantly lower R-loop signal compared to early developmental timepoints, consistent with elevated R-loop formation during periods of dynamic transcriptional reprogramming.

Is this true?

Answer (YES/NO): NO